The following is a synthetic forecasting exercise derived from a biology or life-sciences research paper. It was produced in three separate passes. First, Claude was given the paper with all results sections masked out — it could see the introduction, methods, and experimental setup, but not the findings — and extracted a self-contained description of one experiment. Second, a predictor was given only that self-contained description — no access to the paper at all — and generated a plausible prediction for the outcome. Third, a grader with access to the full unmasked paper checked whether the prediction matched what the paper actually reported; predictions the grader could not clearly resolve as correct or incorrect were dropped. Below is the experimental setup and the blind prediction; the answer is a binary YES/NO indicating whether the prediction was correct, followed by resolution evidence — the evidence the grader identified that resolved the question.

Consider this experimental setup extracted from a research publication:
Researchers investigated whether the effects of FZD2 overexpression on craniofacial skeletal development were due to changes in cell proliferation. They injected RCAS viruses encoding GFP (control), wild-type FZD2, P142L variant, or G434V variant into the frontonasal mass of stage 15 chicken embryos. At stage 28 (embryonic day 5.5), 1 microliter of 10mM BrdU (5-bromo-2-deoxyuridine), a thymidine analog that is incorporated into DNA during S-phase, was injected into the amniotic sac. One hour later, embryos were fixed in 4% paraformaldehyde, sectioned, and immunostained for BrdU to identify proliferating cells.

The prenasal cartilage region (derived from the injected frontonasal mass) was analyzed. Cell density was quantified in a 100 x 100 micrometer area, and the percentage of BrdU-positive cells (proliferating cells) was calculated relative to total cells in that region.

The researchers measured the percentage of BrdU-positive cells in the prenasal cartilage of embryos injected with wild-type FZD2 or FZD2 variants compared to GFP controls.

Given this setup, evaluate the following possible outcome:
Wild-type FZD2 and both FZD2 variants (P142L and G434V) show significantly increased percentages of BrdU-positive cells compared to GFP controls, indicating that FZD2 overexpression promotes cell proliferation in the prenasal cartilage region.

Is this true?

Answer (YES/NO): NO